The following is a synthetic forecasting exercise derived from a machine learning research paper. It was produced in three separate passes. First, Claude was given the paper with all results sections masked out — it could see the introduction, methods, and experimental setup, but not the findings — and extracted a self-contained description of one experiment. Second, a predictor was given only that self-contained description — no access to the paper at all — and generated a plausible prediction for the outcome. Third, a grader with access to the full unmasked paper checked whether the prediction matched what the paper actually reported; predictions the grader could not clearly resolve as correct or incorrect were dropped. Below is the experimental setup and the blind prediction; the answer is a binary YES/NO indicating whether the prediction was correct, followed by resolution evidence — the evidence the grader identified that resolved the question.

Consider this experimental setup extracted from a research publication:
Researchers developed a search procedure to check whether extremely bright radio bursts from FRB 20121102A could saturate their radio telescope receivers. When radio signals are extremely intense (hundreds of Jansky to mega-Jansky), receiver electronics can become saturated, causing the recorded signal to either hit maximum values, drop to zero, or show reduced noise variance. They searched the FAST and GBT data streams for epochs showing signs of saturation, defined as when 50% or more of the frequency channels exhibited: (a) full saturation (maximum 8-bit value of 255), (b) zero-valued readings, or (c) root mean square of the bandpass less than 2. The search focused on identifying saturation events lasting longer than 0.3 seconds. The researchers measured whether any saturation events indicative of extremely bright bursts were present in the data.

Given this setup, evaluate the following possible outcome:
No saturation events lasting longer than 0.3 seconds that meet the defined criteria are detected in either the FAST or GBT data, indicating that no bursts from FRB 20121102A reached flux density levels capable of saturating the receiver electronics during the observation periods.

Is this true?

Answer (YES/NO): YES